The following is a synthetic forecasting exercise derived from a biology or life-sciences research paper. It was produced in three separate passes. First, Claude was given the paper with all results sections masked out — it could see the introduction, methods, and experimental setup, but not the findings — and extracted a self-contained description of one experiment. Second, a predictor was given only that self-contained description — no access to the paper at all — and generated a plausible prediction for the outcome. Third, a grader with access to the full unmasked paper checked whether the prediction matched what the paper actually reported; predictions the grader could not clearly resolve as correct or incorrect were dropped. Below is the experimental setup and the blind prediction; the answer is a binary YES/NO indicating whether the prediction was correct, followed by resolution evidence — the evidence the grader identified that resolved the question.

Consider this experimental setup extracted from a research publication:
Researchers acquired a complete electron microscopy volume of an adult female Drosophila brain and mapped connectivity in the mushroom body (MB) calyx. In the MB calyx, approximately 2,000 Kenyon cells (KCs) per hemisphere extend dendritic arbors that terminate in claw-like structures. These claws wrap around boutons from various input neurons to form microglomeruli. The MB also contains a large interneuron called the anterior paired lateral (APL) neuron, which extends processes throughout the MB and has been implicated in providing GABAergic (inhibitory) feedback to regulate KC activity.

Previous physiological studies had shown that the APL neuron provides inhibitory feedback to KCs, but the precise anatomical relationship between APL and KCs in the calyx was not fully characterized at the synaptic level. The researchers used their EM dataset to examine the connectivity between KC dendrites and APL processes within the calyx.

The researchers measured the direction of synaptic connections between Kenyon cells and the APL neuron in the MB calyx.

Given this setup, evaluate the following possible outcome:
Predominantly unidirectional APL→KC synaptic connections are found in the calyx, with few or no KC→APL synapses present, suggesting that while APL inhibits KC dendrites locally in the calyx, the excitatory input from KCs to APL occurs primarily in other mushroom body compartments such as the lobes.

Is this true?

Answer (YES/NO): NO